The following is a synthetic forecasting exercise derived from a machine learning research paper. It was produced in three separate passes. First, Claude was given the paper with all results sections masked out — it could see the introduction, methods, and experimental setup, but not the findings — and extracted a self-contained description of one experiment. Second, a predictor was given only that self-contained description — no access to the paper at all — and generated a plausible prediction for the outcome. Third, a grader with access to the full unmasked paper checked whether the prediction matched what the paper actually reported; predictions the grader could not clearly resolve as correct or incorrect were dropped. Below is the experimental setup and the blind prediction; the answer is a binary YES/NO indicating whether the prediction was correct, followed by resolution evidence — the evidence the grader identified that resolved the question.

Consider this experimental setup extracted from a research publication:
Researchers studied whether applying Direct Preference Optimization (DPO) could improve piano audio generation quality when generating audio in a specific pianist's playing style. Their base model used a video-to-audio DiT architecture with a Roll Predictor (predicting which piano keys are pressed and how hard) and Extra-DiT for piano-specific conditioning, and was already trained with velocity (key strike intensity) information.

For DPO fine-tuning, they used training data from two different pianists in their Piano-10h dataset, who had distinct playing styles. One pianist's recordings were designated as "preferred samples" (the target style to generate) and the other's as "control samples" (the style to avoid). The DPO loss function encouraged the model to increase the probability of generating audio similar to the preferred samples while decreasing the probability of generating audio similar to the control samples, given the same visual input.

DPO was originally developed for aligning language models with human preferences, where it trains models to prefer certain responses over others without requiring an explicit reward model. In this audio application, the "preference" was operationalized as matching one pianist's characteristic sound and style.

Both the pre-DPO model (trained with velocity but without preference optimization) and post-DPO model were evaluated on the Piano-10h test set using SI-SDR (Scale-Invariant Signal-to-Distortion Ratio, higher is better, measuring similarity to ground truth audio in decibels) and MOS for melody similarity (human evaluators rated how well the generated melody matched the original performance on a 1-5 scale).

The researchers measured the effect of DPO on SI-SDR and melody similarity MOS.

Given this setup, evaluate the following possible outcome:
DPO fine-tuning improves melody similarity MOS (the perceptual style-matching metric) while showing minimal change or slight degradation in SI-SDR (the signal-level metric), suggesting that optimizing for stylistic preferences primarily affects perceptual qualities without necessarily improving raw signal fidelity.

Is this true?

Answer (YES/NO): NO